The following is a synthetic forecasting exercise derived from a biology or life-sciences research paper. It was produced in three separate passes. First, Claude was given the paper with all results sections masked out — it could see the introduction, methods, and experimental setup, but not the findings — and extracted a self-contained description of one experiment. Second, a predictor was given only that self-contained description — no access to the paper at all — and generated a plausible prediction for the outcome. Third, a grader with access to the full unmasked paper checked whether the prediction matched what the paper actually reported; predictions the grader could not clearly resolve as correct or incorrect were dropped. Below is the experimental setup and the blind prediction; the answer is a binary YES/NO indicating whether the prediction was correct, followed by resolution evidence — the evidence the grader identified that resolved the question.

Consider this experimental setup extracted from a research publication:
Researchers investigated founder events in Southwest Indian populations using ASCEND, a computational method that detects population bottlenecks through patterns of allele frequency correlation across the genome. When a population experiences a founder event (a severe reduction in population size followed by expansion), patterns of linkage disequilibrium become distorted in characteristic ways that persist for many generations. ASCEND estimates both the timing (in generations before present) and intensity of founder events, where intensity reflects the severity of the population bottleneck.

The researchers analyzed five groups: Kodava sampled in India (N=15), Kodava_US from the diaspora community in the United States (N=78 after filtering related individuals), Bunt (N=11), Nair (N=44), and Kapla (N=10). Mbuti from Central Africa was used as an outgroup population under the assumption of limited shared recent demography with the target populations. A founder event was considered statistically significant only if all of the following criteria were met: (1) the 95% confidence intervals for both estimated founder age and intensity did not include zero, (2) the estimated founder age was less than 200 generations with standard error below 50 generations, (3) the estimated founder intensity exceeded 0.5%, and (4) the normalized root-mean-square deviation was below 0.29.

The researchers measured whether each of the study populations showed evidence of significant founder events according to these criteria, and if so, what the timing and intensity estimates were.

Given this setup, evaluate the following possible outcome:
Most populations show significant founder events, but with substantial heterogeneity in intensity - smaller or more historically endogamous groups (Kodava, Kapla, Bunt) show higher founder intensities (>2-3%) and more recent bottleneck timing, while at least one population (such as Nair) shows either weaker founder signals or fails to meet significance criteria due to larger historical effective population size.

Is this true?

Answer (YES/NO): NO